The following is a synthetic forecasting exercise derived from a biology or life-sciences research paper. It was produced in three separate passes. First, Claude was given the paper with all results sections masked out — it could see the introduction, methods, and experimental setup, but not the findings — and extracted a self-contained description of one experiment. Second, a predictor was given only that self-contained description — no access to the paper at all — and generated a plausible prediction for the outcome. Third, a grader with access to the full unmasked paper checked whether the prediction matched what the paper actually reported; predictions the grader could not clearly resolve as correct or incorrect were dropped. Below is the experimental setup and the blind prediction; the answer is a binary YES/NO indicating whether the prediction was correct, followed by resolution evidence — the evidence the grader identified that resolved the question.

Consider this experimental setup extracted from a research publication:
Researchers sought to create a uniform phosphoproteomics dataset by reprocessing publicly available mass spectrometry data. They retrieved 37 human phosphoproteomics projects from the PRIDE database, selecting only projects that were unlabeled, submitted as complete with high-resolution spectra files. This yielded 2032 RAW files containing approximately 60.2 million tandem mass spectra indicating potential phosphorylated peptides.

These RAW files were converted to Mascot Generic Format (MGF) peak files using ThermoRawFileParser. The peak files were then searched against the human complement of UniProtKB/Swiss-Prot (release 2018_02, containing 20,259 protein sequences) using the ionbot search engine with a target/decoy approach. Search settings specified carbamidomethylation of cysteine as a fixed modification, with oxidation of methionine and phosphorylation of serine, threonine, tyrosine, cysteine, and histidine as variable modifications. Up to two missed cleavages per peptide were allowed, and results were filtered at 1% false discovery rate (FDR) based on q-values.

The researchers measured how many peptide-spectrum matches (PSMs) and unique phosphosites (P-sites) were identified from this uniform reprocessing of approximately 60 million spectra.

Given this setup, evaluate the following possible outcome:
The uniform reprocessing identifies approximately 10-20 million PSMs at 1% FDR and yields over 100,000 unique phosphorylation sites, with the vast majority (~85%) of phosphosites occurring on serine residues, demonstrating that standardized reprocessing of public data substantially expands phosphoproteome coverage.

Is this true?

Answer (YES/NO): NO